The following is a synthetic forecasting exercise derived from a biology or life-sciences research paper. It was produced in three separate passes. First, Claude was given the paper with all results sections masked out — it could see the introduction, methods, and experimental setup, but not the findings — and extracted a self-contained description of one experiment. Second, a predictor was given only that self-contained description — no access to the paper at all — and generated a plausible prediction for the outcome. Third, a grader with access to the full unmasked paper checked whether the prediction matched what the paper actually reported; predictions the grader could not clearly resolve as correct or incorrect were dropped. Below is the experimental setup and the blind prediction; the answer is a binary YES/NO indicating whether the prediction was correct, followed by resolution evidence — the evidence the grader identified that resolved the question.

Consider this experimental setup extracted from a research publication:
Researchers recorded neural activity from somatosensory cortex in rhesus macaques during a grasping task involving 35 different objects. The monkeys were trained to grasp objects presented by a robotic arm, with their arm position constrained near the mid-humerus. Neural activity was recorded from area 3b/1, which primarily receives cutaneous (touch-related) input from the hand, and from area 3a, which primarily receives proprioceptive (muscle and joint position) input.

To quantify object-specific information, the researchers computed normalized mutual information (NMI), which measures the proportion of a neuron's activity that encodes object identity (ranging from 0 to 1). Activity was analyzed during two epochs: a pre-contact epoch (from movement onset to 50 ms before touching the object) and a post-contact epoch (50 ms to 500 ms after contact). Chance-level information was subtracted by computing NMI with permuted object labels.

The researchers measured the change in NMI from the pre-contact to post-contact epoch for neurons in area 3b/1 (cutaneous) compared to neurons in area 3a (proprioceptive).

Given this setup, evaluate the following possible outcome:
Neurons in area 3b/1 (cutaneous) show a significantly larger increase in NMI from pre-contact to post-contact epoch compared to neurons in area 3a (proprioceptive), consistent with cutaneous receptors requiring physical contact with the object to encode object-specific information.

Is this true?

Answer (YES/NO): YES